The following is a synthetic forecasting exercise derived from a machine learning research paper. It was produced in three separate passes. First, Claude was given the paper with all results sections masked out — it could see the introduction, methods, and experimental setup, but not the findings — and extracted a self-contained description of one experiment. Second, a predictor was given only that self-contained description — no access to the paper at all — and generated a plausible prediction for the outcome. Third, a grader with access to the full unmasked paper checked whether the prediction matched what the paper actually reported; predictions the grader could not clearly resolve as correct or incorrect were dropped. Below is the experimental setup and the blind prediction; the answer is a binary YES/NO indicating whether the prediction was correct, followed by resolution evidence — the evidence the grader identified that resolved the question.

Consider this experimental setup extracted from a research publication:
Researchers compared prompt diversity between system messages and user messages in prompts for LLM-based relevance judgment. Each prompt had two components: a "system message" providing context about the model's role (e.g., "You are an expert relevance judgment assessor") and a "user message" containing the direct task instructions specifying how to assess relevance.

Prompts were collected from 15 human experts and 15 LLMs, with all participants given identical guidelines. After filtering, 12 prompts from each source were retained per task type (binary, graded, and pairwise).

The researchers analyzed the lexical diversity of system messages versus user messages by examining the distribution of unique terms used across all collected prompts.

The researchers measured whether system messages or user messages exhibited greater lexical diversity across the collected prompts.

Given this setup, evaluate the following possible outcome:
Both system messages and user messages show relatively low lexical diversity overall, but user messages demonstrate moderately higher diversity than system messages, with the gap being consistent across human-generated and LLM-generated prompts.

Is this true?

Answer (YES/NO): NO